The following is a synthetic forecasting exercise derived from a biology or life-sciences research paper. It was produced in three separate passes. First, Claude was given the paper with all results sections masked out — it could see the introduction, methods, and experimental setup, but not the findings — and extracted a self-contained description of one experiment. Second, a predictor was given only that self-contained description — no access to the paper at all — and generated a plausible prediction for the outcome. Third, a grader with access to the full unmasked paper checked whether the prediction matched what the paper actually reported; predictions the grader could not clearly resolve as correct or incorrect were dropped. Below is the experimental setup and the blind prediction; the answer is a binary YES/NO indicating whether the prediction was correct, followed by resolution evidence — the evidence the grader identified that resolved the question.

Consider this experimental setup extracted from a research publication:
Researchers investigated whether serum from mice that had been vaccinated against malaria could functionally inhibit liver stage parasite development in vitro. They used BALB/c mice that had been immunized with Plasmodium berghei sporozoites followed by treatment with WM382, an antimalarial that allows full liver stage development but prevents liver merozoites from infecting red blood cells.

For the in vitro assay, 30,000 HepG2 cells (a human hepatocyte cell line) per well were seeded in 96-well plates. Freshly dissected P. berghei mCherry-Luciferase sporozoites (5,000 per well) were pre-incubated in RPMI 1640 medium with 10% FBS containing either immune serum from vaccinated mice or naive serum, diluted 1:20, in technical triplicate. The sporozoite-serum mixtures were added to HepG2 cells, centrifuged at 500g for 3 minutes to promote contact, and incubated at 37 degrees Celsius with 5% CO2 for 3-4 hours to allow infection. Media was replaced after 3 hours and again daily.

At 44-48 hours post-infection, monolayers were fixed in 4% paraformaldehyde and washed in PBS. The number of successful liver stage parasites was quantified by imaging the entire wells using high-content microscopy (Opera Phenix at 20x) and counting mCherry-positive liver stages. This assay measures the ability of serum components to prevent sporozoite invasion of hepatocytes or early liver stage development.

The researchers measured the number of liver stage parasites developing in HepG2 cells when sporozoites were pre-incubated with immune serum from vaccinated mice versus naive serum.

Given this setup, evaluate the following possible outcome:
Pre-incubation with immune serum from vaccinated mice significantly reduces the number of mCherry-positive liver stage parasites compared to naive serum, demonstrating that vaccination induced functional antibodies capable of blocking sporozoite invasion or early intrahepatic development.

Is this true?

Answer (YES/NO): YES